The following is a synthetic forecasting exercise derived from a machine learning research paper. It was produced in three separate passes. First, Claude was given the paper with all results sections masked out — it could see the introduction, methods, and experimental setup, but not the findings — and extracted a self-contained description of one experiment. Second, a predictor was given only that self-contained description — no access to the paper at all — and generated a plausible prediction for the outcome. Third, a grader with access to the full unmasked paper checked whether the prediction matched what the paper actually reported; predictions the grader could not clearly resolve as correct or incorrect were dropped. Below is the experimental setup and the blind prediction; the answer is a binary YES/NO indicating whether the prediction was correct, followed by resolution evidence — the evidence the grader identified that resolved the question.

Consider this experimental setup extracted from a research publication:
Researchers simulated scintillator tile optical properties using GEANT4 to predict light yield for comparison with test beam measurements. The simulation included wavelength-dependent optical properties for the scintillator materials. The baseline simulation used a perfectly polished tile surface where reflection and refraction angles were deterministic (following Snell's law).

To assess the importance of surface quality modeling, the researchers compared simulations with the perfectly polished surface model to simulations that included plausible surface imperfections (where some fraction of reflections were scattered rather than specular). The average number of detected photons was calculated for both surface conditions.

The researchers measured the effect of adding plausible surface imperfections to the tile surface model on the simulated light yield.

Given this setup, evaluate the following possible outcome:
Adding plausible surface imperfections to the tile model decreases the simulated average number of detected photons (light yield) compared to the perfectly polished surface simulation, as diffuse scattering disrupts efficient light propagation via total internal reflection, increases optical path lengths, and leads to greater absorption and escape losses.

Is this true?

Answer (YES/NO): NO